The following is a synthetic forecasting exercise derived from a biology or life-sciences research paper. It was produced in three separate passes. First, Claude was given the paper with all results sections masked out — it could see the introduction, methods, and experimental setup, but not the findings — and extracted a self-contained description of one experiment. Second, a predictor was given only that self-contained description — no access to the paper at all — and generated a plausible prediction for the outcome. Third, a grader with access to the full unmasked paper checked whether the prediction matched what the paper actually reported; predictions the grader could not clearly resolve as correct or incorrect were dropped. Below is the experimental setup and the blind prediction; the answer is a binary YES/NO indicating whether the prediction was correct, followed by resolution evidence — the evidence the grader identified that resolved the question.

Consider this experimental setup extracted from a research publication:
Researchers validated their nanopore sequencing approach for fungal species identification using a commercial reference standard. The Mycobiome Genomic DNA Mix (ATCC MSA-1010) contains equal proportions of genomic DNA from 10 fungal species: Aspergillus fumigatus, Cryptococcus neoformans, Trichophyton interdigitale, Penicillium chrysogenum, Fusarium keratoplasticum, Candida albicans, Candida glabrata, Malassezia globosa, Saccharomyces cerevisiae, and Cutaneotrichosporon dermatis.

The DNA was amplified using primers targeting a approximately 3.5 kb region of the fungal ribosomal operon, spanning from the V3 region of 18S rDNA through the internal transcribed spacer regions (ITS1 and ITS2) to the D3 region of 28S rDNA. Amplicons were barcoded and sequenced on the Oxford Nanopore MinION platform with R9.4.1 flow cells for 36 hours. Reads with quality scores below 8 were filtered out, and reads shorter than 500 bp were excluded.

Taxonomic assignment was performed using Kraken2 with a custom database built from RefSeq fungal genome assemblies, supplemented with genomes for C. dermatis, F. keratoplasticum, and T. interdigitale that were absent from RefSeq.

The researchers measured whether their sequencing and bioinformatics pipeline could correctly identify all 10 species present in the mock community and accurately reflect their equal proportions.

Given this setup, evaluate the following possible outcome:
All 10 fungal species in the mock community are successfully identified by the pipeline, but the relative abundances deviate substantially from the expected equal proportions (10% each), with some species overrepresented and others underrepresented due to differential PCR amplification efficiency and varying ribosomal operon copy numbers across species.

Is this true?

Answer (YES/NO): NO